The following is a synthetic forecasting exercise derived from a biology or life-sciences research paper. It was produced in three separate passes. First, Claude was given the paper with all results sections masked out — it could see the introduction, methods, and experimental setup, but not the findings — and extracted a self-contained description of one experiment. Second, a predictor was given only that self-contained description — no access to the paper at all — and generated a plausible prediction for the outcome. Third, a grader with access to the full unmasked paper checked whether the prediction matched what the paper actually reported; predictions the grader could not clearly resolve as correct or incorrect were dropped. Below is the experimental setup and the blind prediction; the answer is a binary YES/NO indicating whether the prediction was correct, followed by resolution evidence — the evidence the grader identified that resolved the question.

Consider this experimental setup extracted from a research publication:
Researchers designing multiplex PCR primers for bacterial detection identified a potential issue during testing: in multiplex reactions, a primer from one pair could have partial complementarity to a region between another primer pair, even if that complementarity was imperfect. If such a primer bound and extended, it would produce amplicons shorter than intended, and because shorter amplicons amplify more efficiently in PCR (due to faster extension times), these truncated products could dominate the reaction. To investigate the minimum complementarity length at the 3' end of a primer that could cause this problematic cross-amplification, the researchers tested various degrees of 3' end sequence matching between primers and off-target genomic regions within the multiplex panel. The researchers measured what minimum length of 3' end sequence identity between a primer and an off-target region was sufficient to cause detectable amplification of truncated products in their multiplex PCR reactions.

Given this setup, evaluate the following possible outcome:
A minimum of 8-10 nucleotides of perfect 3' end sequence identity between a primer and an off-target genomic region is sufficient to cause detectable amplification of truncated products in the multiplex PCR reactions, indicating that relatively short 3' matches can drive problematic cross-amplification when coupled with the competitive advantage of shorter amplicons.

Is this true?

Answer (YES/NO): NO